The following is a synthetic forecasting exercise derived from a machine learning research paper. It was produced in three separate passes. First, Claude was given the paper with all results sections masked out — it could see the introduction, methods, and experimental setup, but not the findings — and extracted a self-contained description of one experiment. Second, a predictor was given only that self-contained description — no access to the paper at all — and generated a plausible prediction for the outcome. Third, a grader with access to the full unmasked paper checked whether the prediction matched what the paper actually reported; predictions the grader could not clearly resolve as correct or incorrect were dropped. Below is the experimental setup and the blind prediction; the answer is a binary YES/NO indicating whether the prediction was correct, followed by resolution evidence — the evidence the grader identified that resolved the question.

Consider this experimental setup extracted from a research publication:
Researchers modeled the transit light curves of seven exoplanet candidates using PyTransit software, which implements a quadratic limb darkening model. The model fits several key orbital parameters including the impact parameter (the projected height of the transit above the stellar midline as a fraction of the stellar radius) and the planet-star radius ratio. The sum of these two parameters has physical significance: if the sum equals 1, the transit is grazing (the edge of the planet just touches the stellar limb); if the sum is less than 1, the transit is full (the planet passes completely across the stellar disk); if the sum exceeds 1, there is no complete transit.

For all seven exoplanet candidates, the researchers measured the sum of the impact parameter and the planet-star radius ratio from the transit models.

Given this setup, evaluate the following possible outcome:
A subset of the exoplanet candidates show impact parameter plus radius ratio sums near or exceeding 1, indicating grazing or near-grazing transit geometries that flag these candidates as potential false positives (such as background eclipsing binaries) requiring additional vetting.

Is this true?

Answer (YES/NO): NO